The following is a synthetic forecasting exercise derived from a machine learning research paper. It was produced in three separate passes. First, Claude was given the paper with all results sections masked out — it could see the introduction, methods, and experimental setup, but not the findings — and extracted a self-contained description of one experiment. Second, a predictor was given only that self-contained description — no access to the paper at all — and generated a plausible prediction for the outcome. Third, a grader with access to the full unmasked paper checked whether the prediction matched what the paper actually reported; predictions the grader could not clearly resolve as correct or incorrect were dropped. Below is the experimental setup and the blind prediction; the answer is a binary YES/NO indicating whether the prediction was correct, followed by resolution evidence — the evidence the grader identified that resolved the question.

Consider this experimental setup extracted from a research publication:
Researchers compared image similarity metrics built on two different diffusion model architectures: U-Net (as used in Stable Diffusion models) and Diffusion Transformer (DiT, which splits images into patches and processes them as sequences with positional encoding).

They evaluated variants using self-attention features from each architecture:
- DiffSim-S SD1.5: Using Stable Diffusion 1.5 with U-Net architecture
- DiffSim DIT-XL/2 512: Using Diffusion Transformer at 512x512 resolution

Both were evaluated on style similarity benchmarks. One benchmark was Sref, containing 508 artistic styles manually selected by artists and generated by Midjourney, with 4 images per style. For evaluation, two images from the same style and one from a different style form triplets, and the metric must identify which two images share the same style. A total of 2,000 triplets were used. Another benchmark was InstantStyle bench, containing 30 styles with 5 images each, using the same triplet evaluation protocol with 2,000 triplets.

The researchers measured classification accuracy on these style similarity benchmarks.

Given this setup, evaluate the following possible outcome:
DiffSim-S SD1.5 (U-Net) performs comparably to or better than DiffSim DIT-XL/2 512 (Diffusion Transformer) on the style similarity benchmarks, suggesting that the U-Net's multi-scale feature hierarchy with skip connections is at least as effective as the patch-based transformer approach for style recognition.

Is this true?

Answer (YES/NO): YES